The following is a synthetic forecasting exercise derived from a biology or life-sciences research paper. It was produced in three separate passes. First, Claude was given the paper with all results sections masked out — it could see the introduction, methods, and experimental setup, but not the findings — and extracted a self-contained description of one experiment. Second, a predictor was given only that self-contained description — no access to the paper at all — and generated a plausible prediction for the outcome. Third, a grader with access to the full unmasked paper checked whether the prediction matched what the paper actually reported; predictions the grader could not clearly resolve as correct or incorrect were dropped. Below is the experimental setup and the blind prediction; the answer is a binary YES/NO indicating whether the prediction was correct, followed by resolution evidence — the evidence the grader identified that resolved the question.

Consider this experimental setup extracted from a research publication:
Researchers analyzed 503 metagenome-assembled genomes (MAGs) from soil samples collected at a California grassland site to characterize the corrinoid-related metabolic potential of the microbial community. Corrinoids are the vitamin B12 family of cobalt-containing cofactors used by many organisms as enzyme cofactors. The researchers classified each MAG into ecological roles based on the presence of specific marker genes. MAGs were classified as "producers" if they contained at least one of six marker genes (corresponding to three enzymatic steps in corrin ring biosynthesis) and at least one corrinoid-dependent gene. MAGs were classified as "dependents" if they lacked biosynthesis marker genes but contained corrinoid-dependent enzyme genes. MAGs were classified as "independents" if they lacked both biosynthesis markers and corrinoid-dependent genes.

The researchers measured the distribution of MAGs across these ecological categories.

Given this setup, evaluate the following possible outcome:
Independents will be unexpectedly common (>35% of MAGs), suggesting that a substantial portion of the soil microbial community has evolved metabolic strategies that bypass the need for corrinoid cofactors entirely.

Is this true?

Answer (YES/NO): NO